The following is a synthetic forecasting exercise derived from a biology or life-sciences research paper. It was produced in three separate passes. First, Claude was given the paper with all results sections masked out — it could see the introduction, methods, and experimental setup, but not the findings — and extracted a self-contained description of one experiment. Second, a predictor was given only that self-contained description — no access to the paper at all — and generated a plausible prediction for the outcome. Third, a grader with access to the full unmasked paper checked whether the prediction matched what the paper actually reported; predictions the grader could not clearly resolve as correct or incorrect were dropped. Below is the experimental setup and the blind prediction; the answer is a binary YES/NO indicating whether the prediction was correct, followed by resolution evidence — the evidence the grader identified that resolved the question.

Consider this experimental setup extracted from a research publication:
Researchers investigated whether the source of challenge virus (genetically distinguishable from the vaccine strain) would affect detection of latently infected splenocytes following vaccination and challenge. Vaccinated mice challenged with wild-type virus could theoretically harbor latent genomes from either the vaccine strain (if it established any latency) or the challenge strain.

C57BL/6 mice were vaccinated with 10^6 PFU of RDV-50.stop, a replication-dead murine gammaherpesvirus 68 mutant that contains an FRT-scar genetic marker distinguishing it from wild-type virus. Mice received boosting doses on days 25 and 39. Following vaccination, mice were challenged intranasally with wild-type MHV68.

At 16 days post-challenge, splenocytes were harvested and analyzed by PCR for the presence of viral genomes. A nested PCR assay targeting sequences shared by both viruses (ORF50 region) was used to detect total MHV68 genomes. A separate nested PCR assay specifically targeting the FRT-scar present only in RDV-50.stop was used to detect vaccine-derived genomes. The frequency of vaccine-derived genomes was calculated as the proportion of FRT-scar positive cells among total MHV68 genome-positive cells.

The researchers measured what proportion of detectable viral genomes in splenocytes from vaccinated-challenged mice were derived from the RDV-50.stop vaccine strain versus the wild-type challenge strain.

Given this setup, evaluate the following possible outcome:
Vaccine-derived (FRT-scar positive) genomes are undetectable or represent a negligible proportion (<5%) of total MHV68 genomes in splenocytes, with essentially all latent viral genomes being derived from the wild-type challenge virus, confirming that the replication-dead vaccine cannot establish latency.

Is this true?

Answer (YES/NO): NO